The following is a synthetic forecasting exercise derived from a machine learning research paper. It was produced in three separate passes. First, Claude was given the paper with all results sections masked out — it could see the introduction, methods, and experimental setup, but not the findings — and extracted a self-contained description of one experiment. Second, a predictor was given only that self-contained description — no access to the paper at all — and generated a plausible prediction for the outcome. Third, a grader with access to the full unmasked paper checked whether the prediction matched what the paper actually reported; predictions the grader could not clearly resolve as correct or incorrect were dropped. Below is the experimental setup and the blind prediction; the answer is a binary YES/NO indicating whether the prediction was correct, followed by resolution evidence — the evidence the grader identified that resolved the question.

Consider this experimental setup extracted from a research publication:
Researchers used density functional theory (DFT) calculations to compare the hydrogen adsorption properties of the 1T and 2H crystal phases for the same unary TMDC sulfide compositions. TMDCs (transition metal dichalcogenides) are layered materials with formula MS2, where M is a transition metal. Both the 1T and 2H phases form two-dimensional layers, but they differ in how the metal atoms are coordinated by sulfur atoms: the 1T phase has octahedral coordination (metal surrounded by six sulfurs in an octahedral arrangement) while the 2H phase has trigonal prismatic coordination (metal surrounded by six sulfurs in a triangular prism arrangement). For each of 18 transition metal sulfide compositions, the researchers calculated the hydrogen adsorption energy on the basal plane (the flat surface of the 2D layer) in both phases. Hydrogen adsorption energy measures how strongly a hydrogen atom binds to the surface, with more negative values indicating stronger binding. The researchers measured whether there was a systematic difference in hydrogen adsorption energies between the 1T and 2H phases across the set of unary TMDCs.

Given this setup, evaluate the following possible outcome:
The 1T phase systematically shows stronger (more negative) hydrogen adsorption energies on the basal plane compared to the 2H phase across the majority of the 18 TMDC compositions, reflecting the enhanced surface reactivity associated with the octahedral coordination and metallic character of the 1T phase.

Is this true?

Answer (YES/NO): NO